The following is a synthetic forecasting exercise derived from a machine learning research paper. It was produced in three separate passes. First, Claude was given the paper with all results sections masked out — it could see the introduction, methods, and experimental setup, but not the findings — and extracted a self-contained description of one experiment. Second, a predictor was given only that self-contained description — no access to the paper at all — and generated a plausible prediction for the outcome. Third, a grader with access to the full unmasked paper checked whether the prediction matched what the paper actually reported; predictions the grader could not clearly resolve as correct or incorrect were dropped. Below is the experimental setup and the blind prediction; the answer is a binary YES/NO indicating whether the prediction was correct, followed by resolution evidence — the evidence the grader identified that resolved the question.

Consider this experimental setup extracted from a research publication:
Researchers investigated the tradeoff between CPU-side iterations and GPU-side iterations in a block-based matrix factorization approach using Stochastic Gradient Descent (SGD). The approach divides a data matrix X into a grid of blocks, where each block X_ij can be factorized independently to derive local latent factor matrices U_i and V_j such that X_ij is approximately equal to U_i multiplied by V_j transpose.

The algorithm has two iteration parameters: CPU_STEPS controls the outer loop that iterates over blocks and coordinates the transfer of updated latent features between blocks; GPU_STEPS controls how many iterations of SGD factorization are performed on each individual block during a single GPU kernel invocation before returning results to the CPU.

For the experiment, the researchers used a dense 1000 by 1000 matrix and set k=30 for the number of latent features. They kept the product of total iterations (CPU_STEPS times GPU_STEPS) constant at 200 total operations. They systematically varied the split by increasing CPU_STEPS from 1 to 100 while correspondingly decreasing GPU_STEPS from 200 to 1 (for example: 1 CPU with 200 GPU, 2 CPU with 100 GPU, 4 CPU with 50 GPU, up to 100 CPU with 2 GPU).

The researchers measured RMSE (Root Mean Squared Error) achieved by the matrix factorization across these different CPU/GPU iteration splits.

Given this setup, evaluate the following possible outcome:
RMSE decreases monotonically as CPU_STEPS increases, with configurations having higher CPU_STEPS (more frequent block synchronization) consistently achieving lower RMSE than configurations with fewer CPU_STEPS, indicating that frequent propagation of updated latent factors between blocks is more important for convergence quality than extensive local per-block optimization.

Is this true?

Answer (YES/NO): NO